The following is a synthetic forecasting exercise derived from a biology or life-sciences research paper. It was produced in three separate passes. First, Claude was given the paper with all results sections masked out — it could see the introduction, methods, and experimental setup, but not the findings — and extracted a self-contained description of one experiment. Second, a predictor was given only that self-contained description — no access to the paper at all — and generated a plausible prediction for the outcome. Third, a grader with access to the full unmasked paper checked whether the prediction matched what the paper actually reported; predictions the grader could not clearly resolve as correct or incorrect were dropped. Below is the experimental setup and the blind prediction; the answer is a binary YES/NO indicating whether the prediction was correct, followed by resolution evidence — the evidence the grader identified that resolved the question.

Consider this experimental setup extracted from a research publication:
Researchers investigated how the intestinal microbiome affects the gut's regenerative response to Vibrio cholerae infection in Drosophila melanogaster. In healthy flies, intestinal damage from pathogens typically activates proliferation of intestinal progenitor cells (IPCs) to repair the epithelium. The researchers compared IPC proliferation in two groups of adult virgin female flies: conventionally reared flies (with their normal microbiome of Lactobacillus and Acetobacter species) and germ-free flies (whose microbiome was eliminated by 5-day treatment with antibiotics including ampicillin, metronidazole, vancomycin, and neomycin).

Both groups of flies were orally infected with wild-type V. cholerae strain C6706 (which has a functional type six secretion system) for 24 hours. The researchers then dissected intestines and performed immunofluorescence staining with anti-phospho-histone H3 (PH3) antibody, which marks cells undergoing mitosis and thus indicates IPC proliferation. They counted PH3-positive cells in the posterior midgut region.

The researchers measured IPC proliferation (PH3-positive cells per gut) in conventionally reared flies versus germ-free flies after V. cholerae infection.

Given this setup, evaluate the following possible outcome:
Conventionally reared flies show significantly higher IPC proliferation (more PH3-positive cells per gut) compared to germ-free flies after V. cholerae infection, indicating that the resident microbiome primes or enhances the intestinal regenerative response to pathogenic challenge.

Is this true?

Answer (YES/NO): NO